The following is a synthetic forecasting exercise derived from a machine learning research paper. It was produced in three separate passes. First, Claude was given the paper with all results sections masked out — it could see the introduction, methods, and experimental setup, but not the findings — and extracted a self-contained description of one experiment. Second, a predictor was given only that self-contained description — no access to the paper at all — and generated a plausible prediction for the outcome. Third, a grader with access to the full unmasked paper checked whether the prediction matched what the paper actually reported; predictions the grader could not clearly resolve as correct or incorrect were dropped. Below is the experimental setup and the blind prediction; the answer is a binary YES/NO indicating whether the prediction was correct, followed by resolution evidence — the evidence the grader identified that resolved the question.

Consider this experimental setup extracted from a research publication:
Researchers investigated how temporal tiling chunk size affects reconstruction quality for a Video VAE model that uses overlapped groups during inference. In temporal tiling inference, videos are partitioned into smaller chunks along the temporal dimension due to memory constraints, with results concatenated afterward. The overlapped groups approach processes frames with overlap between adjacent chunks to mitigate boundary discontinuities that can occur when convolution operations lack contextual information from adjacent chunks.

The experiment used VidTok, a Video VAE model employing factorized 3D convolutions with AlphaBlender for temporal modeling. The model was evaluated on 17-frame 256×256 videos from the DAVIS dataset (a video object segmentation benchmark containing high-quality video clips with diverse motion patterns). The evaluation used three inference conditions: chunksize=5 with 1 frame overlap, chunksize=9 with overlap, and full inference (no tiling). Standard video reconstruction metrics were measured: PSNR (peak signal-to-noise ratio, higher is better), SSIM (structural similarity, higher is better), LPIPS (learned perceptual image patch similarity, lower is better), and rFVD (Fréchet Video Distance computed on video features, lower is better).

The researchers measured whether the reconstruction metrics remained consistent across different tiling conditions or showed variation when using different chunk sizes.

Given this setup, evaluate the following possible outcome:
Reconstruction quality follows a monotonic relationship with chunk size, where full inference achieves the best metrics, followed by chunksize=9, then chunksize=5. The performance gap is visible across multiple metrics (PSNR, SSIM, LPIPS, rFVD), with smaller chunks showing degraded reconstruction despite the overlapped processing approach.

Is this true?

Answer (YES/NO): NO